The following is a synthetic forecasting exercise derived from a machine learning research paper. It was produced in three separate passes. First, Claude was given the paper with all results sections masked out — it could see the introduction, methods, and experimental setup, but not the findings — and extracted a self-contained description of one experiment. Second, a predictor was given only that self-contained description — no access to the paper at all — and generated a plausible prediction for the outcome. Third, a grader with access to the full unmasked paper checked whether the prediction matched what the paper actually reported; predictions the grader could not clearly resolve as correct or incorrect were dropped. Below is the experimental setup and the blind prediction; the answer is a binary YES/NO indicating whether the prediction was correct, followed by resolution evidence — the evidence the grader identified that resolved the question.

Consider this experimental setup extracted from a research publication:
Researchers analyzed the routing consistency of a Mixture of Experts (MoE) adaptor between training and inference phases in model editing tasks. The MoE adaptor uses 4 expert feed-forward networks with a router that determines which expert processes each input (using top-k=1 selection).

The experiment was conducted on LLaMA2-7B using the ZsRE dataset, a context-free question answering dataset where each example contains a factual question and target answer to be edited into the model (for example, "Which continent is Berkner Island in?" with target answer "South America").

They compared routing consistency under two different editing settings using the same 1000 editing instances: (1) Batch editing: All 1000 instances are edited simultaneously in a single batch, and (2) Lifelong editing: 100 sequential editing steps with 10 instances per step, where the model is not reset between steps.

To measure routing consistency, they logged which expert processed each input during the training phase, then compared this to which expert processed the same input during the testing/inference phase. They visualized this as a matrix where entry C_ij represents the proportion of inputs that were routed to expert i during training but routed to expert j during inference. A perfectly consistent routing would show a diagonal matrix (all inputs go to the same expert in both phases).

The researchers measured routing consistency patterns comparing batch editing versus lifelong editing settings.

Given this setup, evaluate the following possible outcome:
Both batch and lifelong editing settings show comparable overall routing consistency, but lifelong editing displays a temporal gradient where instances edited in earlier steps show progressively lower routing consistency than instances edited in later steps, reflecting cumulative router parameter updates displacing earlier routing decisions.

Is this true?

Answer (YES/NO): NO